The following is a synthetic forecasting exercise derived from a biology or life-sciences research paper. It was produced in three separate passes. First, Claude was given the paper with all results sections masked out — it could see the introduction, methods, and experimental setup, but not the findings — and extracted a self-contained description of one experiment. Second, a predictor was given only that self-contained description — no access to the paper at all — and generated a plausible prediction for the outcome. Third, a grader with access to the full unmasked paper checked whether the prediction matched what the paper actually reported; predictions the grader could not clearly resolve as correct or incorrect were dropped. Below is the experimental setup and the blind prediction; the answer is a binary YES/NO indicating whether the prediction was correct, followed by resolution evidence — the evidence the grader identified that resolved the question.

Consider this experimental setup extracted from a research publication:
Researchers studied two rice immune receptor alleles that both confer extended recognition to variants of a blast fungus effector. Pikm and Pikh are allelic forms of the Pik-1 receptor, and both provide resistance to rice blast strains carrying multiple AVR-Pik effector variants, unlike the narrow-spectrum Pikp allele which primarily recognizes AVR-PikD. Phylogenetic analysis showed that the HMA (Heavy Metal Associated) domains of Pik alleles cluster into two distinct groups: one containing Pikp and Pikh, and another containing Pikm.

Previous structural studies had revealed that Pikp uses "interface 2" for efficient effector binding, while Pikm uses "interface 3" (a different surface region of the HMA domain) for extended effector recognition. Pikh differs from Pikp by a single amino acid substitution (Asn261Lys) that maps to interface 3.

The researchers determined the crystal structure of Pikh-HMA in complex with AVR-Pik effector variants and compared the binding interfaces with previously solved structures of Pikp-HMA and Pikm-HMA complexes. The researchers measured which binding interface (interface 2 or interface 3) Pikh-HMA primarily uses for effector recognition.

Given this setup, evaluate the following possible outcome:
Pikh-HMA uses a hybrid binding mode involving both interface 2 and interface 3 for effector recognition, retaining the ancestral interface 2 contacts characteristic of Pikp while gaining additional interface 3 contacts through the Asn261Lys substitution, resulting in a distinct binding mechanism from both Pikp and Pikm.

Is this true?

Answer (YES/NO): NO